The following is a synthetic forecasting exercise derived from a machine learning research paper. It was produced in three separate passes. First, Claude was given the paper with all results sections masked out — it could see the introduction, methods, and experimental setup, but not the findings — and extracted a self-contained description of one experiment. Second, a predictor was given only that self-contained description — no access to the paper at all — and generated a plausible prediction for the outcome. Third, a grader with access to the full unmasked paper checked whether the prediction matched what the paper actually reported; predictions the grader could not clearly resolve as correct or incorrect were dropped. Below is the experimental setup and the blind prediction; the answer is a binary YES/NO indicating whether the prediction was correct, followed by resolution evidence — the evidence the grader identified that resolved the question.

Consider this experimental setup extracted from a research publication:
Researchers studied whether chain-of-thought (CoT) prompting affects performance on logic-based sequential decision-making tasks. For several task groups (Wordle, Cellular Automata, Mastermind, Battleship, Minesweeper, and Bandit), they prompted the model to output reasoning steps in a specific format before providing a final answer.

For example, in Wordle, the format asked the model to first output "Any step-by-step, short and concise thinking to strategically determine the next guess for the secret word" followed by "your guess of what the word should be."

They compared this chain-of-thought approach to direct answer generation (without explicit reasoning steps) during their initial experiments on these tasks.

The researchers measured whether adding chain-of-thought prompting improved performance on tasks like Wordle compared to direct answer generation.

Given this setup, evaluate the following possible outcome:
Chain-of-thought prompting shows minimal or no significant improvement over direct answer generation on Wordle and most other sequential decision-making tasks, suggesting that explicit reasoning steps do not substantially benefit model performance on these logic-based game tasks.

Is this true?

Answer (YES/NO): NO